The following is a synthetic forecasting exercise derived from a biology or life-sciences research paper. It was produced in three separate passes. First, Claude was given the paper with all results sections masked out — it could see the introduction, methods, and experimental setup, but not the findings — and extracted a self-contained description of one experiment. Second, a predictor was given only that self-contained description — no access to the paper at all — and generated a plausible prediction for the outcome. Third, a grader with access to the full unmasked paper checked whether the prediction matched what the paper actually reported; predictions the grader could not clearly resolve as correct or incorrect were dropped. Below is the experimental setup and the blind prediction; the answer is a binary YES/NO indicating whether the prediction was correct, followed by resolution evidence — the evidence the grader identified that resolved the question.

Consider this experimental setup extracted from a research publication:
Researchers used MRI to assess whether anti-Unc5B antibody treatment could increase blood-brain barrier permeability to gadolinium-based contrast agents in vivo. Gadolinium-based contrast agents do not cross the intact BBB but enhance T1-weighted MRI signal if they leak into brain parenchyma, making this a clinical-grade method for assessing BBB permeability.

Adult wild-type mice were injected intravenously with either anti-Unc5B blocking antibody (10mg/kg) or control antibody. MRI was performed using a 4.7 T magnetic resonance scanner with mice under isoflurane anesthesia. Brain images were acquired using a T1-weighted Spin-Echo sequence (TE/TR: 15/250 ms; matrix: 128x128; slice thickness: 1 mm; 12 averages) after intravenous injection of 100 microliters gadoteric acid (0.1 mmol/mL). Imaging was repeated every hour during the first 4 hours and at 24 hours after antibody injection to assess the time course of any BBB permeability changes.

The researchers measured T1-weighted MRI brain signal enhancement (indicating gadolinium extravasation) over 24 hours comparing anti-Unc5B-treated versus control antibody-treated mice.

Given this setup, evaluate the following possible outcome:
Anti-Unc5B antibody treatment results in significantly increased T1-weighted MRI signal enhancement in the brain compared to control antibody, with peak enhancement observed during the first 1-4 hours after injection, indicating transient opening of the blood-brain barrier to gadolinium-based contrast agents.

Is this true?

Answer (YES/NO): YES